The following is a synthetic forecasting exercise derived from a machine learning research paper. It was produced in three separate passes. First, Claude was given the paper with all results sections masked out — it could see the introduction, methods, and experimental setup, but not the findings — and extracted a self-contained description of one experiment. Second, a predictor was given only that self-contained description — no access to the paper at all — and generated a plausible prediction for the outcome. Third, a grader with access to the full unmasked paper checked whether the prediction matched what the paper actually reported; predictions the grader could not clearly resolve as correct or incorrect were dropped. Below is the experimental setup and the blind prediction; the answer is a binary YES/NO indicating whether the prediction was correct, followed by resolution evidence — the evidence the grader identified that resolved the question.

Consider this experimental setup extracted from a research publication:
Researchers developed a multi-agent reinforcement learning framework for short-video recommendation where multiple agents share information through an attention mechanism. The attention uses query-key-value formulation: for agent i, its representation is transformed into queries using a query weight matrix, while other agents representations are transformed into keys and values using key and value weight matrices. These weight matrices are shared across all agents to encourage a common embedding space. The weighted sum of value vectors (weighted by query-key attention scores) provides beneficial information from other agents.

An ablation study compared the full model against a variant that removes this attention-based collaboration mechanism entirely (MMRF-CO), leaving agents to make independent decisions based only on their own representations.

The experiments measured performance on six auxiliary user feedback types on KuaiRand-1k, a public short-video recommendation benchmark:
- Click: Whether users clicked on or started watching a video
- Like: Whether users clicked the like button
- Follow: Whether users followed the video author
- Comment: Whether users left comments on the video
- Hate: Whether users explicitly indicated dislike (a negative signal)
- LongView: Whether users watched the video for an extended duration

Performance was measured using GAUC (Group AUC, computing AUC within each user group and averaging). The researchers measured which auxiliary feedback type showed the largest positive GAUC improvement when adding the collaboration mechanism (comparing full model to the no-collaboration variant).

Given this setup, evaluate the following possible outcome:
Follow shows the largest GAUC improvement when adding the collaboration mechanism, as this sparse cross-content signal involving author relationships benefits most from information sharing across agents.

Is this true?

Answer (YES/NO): NO